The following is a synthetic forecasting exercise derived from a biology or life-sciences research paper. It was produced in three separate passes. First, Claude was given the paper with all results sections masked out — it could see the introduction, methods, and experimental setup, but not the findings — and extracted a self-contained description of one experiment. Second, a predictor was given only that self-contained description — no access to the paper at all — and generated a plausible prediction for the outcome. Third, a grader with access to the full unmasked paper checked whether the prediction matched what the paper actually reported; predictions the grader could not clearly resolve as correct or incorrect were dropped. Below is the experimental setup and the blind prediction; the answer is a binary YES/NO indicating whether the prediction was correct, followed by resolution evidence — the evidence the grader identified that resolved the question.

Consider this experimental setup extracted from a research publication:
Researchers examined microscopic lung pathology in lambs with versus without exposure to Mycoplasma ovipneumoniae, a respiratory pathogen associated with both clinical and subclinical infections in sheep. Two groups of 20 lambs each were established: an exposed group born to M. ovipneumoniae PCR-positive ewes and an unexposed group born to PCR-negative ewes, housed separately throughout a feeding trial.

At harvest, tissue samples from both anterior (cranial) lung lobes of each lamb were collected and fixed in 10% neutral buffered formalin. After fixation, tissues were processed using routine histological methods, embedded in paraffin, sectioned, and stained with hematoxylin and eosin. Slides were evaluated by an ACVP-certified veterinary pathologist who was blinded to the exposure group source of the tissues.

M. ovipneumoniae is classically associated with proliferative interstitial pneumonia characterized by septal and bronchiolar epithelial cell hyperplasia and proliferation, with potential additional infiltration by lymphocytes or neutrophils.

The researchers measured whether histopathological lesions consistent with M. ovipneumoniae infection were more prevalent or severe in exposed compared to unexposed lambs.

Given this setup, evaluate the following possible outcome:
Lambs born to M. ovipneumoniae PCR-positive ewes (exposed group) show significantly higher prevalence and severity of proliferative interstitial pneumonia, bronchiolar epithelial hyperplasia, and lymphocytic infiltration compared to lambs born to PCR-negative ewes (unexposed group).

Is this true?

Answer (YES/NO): NO